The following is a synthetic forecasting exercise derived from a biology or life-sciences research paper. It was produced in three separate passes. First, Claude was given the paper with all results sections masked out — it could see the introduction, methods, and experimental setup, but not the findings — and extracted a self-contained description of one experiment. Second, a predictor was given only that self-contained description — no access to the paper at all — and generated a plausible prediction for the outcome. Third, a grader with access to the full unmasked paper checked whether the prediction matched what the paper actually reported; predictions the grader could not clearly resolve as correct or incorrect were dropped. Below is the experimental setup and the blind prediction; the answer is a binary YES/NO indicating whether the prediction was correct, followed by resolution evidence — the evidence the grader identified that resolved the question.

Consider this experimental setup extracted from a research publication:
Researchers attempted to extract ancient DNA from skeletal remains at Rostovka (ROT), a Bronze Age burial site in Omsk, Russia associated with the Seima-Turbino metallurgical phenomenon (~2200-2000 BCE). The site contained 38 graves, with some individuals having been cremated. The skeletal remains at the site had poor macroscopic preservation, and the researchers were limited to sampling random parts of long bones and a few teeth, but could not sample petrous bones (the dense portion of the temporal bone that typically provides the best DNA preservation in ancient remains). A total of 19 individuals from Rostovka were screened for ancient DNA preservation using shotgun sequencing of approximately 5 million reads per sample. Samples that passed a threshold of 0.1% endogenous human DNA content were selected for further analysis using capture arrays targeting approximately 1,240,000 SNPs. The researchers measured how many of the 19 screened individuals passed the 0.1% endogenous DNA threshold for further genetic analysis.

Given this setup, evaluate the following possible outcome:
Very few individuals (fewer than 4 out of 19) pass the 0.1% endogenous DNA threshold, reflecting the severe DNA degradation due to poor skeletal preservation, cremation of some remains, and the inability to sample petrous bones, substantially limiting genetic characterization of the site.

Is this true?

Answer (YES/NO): NO